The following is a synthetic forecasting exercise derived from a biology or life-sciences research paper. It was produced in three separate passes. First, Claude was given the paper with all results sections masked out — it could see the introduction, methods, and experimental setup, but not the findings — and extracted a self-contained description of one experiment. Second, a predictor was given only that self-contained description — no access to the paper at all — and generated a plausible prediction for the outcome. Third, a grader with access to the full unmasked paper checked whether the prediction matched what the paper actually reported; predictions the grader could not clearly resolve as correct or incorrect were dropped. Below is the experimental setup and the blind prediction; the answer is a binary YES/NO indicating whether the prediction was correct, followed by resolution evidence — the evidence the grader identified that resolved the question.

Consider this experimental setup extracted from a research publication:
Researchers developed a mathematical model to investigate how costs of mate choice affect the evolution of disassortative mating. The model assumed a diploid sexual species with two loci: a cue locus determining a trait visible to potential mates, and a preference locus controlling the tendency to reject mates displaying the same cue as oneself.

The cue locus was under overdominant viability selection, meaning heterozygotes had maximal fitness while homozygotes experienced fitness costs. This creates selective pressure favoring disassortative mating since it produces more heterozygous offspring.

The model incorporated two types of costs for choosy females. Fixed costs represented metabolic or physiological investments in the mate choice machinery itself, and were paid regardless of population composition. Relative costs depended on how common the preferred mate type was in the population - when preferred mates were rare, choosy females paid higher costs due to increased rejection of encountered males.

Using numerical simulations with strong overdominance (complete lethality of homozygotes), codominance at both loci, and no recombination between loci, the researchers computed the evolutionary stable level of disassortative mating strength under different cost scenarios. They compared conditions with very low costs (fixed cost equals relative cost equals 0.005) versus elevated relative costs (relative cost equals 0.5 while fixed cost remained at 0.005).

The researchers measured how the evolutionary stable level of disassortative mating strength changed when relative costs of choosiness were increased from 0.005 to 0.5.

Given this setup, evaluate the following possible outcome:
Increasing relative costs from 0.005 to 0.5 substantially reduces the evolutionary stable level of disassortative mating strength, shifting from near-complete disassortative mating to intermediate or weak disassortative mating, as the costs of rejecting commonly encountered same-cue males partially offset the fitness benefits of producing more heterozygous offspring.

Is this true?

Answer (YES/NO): YES